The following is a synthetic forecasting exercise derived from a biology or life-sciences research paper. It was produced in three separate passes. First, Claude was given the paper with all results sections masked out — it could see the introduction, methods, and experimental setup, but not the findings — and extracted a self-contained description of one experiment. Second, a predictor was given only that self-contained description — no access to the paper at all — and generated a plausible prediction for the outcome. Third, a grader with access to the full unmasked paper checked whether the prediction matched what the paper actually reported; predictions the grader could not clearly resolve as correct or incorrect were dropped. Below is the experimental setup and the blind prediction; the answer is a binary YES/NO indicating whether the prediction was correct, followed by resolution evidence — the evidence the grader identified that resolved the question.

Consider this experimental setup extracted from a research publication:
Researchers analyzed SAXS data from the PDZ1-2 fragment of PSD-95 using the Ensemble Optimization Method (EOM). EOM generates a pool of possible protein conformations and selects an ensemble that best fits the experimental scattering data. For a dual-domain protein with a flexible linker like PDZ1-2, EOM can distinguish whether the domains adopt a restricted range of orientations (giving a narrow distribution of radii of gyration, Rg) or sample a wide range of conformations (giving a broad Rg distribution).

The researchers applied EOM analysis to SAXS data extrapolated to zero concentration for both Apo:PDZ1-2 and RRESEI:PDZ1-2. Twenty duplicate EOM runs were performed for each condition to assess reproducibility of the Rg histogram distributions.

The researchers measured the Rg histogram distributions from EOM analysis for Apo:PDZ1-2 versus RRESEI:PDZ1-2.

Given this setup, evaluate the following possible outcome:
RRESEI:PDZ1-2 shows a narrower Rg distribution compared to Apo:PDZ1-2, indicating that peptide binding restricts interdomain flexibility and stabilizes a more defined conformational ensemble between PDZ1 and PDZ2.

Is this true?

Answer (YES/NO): NO